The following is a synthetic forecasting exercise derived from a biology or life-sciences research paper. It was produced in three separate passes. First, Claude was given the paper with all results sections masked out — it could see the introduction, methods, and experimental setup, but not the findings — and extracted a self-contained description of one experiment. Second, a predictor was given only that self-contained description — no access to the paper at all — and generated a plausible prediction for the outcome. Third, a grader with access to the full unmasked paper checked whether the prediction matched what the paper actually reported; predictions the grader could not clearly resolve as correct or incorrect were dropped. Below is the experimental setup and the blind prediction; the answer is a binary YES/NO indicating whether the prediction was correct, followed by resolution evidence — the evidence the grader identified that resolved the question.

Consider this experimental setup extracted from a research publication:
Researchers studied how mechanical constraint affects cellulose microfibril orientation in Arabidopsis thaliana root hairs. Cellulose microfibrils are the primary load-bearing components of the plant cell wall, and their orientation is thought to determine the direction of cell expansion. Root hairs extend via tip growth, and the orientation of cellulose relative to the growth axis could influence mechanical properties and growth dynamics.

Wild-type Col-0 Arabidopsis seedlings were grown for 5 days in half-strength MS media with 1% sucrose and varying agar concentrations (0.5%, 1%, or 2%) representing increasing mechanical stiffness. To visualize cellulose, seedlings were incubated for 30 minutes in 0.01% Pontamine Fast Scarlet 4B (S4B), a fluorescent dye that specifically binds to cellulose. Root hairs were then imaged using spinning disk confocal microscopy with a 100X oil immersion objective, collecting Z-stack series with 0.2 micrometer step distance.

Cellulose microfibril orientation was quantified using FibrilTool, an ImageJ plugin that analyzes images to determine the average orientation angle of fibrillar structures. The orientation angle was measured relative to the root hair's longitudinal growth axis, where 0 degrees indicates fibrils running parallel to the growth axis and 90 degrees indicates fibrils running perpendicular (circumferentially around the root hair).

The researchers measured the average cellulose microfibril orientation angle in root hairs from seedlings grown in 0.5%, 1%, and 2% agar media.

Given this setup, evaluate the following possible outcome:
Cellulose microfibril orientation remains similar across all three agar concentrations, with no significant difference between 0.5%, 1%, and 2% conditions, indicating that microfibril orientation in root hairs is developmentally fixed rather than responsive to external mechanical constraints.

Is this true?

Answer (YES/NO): NO